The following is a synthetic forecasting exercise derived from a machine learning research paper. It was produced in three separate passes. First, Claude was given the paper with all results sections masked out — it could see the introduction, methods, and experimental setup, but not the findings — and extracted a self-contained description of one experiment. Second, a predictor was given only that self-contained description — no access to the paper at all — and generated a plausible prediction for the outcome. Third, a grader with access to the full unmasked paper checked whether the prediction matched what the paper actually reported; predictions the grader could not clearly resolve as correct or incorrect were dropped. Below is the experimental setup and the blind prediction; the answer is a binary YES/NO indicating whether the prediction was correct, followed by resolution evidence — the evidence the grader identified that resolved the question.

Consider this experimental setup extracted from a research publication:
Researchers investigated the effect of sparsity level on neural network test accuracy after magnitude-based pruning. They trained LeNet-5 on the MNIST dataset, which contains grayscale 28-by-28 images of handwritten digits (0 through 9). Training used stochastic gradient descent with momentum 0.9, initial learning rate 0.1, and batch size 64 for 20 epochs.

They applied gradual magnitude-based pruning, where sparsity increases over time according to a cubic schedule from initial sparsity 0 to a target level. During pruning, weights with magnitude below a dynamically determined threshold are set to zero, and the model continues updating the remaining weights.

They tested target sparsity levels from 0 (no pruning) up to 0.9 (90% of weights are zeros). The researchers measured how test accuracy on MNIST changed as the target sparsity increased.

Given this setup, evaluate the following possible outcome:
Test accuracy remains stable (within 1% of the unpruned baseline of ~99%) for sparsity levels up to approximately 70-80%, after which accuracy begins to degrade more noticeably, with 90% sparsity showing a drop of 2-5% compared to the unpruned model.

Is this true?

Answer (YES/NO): NO